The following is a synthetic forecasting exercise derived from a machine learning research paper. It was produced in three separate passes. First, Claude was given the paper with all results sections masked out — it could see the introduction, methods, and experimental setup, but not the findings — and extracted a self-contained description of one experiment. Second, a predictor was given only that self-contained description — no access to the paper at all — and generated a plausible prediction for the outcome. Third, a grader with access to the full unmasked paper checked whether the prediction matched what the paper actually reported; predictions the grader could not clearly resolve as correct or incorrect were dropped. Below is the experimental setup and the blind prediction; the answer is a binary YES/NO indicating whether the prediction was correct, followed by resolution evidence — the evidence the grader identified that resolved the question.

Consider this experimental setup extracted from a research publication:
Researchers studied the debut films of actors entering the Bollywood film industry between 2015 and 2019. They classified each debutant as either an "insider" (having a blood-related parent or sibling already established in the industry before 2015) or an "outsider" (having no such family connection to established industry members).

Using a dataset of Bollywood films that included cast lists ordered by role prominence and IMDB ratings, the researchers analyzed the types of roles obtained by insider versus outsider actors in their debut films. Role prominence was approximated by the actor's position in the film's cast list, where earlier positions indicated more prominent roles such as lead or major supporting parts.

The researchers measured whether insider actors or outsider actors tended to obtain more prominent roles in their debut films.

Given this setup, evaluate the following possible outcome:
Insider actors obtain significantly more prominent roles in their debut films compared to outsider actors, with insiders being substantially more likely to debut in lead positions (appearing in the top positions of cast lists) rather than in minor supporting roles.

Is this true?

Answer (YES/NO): YES